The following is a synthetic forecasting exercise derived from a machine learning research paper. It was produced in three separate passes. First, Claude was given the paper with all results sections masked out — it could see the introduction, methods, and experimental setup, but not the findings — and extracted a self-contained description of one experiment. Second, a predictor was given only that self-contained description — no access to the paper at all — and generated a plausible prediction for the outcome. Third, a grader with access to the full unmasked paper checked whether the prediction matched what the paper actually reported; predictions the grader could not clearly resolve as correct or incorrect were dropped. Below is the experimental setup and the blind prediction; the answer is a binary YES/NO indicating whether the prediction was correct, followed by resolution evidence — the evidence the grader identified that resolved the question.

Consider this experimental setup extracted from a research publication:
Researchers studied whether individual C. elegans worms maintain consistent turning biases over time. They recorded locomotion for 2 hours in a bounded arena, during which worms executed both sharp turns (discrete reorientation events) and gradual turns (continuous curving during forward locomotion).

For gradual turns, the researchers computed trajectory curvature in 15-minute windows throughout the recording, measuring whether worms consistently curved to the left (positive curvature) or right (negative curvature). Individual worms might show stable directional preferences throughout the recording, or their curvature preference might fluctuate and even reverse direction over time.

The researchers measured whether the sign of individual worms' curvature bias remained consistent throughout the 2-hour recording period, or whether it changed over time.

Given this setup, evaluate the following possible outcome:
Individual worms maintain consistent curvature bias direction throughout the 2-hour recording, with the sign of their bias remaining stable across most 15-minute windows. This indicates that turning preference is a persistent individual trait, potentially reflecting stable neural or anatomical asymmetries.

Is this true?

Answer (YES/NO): NO